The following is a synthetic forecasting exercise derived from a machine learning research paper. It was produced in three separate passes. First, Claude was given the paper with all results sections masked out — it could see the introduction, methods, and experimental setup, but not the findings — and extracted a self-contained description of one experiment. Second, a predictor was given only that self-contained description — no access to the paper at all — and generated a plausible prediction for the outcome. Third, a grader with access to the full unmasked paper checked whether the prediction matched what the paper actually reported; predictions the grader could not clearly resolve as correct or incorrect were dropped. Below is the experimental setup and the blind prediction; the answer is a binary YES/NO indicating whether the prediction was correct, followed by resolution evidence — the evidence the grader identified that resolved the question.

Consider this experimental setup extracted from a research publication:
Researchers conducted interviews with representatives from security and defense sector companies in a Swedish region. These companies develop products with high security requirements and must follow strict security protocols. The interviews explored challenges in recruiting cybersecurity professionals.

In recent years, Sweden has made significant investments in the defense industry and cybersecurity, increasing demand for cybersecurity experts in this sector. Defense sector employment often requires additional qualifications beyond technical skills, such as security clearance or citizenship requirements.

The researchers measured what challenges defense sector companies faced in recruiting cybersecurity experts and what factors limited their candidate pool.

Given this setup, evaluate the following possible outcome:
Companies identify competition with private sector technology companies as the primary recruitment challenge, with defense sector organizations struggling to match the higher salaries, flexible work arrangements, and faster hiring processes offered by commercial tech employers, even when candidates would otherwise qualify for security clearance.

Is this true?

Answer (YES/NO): NO